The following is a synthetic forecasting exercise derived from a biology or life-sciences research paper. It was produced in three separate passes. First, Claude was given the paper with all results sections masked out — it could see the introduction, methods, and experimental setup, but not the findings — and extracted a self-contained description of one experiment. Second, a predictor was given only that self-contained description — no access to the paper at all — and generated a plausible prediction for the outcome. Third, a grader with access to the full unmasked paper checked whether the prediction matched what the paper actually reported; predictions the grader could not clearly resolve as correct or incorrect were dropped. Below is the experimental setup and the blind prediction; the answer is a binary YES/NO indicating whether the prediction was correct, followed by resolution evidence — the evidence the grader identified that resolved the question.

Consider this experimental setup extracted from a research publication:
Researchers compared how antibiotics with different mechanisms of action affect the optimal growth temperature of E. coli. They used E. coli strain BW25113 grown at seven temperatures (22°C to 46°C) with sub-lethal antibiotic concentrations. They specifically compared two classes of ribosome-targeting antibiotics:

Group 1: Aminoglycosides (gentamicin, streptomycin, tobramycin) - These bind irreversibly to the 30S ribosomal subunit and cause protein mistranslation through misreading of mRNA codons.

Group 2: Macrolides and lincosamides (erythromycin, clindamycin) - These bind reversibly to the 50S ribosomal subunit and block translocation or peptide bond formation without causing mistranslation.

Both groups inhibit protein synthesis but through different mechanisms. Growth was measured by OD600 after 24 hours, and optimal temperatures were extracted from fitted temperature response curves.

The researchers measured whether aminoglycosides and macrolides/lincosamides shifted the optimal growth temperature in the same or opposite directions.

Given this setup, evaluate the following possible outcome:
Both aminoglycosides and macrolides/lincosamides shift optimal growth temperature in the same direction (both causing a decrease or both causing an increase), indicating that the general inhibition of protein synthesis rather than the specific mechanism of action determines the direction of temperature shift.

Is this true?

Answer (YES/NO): NO